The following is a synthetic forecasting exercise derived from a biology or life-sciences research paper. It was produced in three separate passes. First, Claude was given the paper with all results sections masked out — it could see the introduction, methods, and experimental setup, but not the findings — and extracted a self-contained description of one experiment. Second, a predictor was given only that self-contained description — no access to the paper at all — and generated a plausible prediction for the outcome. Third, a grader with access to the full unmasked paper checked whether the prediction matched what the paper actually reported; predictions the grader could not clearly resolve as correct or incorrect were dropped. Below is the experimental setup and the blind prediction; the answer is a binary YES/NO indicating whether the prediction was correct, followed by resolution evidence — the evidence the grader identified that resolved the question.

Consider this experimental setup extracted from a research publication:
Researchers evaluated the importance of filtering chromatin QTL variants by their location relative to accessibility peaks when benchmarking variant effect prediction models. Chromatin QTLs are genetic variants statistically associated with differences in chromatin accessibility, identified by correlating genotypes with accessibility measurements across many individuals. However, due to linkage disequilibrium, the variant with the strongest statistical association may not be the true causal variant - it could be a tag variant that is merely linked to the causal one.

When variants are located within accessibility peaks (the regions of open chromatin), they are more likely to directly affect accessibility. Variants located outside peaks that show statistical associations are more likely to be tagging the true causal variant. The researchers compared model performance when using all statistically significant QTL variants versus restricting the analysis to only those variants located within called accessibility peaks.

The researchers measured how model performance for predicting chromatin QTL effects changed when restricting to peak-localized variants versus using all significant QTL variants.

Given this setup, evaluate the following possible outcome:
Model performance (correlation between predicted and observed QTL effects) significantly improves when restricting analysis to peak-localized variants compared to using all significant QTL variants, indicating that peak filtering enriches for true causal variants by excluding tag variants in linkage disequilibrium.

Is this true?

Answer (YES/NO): YES